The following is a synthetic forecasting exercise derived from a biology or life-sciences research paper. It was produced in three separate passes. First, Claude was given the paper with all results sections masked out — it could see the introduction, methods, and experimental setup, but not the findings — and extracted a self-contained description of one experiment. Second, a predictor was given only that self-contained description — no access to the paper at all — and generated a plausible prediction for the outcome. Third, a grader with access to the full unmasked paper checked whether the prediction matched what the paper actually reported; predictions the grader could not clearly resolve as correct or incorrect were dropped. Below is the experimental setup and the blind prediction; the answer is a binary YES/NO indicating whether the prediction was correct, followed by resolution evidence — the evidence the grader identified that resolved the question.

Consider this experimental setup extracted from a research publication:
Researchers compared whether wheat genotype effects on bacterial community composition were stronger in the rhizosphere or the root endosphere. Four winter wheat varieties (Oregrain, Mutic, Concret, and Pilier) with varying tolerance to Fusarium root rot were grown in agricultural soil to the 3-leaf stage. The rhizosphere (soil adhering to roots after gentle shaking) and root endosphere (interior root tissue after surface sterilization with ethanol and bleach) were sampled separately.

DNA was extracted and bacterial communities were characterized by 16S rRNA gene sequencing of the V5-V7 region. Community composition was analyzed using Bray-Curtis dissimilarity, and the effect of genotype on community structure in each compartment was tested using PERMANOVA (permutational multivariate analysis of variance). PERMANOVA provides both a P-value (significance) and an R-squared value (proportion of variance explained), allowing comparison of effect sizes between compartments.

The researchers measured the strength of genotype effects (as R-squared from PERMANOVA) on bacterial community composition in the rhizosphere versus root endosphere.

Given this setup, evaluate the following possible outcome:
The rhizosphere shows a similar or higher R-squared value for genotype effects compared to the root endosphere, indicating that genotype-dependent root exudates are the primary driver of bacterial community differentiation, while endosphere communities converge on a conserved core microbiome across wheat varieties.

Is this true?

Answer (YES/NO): YES